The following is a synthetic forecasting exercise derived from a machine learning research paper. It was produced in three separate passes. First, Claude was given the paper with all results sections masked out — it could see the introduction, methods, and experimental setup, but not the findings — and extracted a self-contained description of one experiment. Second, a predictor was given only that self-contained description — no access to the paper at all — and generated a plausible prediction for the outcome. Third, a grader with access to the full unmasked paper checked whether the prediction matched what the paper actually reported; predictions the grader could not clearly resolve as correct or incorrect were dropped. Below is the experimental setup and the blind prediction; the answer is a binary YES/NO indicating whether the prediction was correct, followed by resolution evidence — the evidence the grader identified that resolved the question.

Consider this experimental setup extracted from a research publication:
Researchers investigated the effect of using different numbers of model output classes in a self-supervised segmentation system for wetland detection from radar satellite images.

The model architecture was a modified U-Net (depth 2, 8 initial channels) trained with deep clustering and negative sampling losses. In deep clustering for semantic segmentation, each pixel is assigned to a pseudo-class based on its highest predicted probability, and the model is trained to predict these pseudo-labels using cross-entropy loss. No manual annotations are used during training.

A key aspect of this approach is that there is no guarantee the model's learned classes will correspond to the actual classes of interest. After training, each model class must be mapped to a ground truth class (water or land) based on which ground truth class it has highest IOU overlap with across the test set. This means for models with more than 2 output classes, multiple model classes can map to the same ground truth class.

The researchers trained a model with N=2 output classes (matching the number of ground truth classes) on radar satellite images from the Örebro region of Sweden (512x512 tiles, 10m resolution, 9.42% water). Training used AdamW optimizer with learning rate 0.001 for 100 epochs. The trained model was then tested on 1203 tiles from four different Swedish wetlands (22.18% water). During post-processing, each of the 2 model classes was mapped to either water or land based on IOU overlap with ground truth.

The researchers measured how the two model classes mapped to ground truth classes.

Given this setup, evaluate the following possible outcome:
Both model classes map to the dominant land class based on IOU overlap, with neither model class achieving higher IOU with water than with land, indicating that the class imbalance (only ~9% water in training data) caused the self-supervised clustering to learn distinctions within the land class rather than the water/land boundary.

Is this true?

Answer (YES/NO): YES